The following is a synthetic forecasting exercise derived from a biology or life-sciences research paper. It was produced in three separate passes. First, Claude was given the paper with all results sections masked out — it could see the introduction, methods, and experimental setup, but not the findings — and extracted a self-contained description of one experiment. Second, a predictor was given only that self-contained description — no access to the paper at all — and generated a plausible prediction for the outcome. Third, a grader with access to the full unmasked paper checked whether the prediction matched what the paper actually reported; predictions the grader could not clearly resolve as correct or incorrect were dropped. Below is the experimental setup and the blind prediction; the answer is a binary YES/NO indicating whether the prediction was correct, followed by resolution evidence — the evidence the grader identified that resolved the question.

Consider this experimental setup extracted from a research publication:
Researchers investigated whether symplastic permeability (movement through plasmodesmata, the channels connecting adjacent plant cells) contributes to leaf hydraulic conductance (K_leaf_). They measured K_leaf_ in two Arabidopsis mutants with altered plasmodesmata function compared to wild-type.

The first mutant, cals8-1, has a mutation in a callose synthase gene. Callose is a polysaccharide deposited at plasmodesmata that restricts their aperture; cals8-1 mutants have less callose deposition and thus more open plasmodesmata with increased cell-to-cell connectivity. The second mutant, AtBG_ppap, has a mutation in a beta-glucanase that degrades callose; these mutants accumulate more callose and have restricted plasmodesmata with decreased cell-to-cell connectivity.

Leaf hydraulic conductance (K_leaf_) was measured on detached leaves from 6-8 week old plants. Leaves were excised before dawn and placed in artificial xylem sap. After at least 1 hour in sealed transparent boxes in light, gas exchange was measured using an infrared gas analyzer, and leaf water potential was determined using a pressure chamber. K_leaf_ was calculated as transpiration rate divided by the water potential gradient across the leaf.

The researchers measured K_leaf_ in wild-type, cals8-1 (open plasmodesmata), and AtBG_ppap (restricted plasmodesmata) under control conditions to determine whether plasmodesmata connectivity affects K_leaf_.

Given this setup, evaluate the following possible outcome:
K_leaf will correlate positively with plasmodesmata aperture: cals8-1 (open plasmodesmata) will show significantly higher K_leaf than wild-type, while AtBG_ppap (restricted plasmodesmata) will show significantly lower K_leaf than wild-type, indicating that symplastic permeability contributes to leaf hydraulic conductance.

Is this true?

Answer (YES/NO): NO